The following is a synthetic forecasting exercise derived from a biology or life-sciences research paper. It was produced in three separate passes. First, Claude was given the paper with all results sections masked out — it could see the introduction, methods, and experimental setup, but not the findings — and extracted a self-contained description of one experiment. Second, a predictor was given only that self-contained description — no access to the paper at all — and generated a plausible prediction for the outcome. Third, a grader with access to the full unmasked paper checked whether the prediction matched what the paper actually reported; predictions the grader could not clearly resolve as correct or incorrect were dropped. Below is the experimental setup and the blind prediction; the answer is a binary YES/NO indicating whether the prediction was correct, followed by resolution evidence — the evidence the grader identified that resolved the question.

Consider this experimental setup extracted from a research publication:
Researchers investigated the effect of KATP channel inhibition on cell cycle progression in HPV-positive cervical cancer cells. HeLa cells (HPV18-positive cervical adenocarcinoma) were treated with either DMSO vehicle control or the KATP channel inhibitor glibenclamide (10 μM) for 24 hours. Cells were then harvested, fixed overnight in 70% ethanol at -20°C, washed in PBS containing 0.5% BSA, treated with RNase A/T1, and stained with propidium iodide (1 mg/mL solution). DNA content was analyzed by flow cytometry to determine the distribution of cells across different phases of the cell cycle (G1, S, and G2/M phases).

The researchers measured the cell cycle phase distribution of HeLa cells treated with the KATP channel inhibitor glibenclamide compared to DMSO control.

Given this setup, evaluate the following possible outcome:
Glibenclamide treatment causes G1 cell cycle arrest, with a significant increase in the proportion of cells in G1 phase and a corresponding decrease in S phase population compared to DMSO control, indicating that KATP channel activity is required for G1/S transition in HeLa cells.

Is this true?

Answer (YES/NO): YES